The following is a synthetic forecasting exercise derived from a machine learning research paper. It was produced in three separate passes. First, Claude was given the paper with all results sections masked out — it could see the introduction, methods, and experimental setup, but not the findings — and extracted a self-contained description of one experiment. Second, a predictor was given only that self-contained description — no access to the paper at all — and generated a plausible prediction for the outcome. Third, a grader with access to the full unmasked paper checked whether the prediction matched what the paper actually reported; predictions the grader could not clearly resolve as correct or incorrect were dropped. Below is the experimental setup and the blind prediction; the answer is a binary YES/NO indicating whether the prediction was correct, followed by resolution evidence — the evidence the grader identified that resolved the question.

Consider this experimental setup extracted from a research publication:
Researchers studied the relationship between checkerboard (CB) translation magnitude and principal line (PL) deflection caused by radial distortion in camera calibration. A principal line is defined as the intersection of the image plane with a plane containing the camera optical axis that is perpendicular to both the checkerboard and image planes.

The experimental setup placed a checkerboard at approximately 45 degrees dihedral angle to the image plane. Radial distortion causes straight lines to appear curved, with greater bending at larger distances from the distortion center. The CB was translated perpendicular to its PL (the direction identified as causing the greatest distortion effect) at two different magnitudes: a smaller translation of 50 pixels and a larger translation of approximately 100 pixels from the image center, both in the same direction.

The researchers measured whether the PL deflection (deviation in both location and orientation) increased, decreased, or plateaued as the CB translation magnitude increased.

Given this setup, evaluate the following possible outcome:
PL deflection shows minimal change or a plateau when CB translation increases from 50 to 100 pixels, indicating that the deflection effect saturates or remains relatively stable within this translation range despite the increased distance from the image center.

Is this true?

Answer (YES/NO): NO